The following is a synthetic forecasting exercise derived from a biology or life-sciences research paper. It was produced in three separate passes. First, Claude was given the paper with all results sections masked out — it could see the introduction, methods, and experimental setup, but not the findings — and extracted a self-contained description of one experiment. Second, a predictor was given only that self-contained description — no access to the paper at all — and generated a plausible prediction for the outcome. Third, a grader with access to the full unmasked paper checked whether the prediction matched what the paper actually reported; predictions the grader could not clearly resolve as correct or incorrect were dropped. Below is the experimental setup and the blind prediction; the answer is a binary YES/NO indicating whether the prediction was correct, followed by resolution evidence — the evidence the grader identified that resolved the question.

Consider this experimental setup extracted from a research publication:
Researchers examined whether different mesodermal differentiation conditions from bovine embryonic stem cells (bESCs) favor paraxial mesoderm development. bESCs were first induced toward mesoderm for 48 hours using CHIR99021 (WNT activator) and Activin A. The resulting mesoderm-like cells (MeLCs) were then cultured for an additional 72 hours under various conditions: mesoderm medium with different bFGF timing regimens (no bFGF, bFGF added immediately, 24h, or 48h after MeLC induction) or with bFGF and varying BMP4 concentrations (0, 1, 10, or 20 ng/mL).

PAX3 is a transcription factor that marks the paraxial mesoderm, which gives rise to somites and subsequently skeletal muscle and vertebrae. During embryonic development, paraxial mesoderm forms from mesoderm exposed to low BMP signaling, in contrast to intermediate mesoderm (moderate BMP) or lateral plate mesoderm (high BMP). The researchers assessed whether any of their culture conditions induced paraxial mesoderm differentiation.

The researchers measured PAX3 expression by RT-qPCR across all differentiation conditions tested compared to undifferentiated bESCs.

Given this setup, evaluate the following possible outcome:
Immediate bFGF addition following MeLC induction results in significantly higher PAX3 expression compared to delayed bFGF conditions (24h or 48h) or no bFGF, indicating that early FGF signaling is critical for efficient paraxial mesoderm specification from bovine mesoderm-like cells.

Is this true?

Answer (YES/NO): NO